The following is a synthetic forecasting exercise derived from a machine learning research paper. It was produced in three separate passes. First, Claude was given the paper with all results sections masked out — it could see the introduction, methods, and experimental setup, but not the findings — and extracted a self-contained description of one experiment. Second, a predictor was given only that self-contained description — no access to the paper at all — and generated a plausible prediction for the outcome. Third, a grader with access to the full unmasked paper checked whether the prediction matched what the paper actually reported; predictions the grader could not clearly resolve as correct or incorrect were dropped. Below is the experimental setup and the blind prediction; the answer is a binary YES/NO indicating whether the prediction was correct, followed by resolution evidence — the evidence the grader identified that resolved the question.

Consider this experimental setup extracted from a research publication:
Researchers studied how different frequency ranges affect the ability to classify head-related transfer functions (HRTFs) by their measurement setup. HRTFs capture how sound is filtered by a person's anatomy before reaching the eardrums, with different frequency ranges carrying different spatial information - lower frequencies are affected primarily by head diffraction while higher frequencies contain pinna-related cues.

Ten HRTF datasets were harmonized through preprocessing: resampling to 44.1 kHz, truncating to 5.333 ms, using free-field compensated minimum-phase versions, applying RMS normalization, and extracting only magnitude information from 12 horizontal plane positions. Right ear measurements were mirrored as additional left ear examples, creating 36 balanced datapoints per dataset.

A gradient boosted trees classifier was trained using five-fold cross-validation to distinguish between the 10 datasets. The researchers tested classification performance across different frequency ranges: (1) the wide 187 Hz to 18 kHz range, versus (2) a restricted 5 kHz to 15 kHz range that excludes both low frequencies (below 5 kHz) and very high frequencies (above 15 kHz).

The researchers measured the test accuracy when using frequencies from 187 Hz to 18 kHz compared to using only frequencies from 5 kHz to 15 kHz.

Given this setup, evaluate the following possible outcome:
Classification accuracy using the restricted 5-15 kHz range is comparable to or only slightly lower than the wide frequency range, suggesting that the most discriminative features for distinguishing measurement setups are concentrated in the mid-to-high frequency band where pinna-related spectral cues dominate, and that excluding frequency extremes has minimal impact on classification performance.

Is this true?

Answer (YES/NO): NO